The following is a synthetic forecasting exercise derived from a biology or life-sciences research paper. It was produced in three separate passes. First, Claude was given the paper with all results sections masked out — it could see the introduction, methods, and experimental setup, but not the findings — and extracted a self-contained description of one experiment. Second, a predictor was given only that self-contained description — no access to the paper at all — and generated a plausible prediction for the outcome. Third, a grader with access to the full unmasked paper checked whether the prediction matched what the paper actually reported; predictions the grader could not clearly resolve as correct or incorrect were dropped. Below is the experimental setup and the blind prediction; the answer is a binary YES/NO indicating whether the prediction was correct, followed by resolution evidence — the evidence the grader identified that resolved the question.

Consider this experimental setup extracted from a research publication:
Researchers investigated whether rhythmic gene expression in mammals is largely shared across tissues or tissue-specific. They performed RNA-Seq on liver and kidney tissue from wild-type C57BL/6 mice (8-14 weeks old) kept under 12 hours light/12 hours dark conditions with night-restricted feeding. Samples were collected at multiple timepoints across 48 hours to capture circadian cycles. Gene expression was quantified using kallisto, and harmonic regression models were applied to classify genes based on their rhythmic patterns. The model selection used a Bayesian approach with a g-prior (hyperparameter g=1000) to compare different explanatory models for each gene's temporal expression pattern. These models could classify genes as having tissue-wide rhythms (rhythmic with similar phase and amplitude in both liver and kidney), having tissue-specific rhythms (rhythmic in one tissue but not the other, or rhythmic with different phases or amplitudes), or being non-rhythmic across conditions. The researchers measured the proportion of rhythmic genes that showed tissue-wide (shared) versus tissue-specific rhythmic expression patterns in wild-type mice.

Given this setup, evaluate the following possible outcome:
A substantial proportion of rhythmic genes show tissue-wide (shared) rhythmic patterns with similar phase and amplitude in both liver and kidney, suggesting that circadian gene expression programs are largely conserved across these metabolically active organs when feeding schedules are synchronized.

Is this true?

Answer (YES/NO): NO